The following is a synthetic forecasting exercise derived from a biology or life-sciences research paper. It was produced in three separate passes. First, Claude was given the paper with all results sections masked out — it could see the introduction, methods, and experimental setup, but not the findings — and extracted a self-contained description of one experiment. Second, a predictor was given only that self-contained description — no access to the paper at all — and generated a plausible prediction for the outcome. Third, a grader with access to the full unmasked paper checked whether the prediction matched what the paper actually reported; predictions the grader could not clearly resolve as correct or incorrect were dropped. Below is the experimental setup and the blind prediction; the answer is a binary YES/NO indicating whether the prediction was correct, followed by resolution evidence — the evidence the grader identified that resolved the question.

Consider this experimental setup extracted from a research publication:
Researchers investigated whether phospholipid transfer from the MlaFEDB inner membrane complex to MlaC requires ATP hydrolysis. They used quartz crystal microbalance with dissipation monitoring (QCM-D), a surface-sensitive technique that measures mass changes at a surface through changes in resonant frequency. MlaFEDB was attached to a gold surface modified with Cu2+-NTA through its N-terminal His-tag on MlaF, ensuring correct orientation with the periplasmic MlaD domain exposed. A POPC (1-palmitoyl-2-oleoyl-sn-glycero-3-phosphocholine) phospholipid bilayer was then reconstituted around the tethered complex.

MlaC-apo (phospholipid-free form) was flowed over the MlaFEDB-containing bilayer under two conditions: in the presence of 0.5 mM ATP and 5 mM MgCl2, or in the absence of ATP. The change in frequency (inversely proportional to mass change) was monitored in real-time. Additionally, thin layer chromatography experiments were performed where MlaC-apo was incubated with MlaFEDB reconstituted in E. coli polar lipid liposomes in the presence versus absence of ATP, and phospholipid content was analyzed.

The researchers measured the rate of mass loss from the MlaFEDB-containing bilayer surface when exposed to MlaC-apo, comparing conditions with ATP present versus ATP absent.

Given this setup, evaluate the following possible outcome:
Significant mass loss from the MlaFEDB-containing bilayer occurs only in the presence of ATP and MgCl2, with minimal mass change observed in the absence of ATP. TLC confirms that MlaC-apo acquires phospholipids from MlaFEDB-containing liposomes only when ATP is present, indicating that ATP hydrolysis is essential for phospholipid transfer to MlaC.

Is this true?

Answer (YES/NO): NO